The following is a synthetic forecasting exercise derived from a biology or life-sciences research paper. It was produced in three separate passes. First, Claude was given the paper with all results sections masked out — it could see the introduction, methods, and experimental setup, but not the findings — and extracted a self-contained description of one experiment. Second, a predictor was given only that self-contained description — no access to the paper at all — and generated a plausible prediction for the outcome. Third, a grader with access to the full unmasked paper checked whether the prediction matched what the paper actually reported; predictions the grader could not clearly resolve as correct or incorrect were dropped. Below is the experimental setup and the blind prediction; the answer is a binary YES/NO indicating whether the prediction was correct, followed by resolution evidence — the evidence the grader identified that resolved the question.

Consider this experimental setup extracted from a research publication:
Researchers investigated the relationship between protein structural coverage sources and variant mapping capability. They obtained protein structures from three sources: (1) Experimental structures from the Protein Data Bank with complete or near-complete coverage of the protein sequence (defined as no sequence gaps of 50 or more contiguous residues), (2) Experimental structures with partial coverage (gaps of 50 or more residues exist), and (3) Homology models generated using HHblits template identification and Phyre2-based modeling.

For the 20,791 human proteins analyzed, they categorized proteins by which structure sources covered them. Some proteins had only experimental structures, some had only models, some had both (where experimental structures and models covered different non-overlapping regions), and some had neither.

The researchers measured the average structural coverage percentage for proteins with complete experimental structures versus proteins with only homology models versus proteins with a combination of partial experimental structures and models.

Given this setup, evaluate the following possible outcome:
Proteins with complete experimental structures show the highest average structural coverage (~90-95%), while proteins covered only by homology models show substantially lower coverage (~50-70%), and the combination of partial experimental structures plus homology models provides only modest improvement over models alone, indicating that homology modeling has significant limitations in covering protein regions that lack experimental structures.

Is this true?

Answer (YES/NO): NO